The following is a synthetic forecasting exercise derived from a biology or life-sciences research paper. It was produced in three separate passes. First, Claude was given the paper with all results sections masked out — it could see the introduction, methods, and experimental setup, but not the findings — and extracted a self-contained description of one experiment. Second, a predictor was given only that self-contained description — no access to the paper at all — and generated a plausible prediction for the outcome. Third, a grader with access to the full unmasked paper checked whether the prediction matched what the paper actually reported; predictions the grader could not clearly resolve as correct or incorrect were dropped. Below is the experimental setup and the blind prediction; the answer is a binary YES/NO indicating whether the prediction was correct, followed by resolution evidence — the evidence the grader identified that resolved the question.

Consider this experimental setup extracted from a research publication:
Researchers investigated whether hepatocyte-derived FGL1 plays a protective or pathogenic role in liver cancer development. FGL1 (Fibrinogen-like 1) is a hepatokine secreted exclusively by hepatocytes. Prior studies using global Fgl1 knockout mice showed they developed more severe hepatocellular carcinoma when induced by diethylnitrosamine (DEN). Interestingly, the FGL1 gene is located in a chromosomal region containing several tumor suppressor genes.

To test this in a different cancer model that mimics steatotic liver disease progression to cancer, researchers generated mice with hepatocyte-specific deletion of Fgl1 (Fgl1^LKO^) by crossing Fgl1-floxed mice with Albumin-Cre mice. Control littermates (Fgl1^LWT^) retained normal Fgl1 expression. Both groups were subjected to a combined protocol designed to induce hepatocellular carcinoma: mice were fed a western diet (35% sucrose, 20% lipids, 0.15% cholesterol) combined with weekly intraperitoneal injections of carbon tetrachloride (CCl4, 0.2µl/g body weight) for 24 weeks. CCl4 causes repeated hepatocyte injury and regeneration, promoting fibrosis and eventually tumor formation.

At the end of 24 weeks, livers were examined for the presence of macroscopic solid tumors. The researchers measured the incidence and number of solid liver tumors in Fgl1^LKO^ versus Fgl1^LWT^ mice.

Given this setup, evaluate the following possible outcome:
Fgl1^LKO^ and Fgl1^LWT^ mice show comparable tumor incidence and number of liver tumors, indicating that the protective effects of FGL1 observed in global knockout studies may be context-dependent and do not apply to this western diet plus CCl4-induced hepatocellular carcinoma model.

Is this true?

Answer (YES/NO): NO